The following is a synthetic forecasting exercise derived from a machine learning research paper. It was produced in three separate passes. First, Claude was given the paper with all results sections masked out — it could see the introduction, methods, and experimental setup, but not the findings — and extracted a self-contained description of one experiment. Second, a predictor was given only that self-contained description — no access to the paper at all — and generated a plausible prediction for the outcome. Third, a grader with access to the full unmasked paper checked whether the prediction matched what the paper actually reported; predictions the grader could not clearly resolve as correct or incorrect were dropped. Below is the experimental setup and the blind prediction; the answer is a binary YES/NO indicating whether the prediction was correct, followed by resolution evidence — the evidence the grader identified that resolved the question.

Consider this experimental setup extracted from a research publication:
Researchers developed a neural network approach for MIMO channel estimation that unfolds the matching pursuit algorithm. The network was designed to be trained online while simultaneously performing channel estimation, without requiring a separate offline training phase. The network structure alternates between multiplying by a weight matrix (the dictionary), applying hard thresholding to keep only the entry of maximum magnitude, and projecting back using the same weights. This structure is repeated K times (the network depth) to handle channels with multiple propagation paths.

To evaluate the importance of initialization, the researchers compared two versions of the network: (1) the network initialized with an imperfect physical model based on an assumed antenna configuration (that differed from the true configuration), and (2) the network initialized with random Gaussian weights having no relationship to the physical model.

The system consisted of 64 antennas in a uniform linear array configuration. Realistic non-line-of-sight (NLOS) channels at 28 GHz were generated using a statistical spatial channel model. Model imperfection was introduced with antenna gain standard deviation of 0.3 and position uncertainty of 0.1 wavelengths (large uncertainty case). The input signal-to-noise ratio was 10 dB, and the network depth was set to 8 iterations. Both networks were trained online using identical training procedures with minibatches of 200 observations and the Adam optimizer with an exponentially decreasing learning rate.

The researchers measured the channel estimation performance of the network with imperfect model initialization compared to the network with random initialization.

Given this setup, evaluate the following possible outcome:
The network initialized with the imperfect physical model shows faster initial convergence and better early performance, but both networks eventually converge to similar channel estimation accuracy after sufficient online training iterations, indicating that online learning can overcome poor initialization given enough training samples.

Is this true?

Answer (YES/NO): NO